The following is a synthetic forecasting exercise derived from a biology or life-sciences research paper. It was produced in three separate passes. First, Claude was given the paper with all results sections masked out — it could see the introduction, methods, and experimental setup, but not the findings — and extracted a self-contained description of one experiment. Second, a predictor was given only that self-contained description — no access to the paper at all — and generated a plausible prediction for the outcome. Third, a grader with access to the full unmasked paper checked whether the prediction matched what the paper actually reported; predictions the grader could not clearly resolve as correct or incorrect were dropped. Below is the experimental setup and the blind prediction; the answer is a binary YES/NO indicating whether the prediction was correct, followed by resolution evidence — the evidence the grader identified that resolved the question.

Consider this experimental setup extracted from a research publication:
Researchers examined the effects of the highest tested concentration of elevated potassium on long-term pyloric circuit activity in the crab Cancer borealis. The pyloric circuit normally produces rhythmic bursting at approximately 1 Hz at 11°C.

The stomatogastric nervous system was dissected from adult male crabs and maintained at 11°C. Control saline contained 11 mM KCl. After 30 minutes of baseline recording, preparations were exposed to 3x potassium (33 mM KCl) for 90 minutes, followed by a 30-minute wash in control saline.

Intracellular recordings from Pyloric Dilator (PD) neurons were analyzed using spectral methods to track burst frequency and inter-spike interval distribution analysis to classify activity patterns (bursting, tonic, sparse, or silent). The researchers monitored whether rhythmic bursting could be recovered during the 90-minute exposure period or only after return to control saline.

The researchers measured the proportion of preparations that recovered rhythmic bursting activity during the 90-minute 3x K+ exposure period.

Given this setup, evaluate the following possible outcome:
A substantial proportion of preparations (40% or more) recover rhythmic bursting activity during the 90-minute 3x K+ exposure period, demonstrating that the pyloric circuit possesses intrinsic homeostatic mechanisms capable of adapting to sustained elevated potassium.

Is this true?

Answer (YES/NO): NO